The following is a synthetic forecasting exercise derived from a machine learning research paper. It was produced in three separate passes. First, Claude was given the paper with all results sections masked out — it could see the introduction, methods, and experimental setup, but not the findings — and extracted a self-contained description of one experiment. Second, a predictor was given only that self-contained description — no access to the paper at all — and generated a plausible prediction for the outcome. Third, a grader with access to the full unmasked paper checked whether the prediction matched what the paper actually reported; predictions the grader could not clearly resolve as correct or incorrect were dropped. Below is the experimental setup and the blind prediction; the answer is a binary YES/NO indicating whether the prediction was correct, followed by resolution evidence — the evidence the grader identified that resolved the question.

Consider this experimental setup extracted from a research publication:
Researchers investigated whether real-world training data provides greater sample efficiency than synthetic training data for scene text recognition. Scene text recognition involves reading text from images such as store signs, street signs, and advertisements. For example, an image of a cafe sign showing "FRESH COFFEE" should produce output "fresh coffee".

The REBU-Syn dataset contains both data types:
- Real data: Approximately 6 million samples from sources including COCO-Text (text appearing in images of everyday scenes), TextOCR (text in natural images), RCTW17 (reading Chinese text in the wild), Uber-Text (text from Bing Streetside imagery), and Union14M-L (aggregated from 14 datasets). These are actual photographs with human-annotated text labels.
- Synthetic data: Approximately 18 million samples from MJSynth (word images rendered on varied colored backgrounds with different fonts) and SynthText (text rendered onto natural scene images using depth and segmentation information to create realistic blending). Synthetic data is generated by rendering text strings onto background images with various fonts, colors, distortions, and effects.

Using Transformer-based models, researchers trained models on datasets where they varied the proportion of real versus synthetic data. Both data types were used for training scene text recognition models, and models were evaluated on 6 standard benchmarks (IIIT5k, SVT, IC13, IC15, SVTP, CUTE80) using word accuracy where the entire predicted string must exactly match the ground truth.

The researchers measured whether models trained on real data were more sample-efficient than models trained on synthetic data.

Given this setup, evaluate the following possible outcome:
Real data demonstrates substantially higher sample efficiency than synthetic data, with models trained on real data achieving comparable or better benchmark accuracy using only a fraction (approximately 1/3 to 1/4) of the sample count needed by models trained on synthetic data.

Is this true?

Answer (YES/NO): YES